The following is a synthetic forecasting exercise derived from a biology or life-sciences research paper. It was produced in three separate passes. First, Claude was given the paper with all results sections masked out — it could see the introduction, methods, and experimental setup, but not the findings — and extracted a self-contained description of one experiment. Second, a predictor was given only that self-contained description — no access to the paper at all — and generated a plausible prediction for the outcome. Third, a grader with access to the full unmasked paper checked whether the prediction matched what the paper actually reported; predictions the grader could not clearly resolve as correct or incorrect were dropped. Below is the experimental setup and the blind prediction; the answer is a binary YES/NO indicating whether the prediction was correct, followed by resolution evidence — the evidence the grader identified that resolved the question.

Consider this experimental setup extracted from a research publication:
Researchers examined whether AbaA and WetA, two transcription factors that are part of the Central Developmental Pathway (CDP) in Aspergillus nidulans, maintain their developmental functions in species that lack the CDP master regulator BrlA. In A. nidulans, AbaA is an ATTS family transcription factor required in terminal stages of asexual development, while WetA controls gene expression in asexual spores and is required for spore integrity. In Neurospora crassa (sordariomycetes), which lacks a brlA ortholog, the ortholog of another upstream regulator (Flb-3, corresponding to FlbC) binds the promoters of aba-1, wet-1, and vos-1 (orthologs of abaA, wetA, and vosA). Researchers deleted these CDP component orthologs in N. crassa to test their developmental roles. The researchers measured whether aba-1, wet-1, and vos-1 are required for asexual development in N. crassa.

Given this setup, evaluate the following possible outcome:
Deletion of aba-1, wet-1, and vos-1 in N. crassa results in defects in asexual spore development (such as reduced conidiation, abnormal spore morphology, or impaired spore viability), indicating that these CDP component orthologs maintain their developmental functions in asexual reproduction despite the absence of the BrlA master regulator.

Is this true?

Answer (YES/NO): NO